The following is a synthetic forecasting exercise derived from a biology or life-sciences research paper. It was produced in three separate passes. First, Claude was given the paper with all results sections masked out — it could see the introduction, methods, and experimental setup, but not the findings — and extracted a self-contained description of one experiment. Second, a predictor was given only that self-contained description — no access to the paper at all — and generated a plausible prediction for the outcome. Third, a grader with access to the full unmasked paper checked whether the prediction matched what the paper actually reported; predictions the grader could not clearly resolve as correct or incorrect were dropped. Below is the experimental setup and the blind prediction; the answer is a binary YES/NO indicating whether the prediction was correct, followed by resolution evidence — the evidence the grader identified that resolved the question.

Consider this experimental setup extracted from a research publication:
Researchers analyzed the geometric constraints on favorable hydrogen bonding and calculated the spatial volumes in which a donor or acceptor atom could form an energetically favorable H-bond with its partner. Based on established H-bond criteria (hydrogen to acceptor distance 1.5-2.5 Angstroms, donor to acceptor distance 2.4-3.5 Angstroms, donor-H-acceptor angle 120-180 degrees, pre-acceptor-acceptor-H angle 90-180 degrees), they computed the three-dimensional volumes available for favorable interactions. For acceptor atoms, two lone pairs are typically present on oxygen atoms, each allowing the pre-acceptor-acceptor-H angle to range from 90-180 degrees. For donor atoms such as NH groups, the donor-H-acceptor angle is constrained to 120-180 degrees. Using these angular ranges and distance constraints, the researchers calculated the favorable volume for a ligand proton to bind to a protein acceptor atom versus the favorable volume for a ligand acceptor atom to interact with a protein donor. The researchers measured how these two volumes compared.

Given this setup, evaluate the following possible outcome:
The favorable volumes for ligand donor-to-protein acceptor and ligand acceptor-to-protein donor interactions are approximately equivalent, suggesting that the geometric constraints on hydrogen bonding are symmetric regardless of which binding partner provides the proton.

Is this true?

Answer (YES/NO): NO